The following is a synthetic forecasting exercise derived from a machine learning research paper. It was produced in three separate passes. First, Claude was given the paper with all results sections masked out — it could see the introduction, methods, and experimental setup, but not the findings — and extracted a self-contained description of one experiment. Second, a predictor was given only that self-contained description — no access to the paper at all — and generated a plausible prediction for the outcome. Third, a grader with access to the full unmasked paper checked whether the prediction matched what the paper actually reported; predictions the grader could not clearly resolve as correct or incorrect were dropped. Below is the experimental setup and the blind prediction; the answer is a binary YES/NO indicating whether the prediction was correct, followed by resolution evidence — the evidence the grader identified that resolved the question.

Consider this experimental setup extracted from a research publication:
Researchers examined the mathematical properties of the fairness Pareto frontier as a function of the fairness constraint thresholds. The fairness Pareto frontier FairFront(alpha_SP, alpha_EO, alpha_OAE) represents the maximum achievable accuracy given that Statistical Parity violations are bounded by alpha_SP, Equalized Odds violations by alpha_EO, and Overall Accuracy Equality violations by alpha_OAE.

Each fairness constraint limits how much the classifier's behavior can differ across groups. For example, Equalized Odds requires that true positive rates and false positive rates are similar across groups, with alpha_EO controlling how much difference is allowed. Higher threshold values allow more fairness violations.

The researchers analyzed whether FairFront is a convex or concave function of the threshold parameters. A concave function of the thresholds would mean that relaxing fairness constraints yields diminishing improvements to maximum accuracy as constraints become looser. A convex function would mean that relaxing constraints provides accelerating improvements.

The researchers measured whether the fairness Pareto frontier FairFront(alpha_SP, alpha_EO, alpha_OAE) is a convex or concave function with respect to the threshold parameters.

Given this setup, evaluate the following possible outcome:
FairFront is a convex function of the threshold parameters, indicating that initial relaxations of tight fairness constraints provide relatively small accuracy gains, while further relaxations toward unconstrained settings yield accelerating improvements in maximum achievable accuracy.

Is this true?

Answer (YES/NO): NO